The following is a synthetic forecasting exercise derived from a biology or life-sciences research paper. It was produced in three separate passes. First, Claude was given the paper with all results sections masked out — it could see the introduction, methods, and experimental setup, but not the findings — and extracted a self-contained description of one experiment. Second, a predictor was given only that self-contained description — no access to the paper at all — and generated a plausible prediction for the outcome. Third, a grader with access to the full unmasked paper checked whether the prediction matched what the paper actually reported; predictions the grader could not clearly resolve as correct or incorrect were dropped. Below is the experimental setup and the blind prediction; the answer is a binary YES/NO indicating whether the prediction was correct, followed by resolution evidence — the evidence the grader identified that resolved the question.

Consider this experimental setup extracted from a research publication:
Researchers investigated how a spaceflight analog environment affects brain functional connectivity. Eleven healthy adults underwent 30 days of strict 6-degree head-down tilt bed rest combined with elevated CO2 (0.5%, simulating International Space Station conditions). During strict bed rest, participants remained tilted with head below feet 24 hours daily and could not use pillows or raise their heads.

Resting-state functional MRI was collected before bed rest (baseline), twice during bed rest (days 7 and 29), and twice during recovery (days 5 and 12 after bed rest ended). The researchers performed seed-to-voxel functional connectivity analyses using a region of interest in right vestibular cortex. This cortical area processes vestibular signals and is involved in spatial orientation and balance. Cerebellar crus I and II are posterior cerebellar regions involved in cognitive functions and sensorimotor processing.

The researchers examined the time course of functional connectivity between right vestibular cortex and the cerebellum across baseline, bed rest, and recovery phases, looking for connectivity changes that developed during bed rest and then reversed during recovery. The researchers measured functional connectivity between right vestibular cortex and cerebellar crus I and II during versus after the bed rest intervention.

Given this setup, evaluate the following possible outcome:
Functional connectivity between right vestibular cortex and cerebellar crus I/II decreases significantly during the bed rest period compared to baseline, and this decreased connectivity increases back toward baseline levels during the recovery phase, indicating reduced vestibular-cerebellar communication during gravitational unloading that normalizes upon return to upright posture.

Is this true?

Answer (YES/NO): NO